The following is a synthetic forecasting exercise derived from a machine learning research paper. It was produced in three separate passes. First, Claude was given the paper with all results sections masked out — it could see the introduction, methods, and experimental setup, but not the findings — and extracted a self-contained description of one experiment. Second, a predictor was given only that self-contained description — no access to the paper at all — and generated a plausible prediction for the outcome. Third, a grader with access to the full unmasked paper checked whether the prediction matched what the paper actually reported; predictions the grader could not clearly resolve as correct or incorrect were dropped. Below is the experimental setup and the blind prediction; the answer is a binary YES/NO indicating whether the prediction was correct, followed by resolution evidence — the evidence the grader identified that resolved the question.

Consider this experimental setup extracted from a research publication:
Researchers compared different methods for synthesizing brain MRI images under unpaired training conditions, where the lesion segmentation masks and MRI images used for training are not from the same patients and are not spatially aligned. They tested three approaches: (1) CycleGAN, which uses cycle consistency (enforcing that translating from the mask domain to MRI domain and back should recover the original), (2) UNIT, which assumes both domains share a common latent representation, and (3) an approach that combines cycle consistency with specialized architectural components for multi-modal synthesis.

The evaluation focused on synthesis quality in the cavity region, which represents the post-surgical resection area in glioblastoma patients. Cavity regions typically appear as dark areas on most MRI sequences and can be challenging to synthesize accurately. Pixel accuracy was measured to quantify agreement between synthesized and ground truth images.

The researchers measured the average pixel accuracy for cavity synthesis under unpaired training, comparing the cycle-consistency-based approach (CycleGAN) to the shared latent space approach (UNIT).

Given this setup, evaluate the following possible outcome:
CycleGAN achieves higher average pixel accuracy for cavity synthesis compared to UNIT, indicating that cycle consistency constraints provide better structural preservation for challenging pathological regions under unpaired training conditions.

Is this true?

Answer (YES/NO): NO